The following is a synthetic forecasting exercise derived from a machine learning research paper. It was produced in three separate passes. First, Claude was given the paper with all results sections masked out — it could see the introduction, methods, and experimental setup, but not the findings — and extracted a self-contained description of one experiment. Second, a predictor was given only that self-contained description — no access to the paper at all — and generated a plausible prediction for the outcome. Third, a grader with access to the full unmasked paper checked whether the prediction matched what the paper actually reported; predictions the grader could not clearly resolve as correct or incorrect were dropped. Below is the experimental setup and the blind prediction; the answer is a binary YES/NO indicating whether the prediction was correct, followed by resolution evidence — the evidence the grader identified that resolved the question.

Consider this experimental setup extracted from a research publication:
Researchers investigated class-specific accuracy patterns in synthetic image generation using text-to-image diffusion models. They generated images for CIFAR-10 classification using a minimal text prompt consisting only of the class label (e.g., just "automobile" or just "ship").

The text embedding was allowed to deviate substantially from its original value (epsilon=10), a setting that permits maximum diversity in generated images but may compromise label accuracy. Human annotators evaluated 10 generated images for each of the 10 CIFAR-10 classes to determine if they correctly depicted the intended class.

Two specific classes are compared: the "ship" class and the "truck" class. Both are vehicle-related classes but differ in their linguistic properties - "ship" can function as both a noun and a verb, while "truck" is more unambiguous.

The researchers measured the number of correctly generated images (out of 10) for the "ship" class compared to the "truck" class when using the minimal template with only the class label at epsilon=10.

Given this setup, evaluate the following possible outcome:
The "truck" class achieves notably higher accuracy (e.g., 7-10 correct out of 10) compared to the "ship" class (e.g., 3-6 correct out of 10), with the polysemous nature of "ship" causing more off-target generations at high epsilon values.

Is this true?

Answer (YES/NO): NO